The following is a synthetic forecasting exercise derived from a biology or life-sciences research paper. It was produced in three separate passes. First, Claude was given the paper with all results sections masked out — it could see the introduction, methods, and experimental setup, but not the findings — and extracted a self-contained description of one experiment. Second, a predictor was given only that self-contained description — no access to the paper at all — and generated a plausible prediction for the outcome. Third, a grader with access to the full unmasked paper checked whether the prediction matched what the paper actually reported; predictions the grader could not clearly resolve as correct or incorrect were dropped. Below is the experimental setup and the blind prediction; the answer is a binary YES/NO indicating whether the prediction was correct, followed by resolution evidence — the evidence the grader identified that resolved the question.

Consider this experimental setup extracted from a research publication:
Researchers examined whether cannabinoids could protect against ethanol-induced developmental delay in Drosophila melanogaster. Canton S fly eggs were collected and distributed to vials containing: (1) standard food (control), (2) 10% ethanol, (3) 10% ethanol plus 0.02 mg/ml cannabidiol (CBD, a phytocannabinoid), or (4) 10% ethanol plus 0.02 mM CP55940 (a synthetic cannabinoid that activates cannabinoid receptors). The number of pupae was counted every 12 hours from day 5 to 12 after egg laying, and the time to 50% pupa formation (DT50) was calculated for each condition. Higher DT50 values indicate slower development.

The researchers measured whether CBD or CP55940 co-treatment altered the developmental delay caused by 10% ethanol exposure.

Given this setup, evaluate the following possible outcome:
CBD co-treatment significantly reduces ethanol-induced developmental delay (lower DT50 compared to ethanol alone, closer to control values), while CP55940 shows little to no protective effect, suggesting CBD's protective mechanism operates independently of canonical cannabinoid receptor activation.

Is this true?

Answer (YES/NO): NO